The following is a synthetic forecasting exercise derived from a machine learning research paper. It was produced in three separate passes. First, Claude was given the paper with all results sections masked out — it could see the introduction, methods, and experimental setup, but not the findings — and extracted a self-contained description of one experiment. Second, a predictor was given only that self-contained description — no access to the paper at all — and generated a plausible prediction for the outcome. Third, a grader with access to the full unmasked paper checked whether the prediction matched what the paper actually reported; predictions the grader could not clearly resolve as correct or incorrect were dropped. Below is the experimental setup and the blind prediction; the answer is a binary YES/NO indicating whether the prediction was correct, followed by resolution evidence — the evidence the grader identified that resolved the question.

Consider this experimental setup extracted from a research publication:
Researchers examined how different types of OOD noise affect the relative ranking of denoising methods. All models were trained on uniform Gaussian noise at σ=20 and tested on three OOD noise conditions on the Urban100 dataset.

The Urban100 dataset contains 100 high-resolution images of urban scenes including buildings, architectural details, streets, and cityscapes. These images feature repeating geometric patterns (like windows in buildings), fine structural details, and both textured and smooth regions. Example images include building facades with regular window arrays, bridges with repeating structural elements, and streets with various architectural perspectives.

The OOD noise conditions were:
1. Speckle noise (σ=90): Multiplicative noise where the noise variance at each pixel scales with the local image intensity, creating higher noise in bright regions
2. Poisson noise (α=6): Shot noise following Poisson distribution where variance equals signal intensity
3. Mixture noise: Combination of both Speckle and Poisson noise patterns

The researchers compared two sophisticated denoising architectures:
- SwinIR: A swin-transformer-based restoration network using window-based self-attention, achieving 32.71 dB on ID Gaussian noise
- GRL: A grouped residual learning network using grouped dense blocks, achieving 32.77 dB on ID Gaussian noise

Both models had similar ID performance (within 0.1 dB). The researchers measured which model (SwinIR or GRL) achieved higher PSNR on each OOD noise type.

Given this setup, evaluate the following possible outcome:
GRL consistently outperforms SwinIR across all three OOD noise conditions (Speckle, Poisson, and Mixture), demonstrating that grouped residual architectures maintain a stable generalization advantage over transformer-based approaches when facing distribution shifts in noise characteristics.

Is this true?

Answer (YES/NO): NO